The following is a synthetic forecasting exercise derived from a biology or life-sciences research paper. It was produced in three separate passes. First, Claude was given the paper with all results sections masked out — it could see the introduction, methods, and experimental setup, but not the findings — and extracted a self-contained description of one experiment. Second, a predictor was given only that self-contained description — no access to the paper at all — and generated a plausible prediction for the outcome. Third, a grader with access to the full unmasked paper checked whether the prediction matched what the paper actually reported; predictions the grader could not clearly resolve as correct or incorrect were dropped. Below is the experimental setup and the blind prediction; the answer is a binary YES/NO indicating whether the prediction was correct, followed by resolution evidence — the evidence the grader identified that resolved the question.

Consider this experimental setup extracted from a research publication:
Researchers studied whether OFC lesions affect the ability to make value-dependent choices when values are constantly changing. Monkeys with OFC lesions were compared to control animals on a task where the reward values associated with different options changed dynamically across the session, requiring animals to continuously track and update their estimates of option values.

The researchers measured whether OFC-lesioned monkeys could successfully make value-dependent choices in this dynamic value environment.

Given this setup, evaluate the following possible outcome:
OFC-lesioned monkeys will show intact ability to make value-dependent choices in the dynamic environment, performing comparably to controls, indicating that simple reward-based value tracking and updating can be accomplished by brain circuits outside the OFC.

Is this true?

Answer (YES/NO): YES